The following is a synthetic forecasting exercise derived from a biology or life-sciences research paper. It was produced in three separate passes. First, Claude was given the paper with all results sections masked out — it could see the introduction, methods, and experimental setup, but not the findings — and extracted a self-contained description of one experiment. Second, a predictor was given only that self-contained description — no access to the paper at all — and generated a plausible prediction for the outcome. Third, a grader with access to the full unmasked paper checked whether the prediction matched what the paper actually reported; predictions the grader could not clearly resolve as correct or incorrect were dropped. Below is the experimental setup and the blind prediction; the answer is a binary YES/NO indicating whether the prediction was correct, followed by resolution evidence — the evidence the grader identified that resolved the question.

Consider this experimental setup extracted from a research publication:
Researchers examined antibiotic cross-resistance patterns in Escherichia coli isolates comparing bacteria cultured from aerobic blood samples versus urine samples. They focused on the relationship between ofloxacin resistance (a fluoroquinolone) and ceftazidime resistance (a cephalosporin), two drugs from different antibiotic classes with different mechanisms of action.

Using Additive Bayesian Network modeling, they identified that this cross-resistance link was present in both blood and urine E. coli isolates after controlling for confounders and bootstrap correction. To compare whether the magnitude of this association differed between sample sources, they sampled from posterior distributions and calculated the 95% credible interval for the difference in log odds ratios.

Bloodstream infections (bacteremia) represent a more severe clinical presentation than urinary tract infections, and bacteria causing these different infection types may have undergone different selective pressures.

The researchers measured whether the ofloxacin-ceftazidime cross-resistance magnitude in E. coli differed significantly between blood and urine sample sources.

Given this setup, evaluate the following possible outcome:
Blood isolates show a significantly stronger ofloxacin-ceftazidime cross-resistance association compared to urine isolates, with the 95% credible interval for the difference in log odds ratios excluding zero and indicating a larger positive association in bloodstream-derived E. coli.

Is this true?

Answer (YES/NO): NO